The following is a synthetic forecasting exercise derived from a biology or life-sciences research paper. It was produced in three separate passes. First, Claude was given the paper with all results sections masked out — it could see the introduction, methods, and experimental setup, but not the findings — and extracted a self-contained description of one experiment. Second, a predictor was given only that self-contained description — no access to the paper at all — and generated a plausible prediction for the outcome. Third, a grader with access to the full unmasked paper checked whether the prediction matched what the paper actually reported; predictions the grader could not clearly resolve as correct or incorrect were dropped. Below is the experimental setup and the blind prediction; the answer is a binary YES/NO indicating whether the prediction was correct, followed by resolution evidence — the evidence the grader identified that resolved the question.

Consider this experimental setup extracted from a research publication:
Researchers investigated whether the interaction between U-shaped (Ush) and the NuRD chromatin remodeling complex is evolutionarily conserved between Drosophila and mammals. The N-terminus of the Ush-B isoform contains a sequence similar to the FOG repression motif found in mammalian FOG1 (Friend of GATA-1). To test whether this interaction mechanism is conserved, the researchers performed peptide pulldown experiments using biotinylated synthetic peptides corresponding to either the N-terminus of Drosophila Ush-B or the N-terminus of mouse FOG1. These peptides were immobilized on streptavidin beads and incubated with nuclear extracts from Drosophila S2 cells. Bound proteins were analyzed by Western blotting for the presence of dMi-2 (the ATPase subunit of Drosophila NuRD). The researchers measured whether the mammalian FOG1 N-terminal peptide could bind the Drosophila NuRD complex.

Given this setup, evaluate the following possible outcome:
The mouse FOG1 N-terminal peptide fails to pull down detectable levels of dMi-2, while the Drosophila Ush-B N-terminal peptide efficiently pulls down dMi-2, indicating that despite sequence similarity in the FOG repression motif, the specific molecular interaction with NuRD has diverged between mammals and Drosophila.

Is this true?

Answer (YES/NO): NO